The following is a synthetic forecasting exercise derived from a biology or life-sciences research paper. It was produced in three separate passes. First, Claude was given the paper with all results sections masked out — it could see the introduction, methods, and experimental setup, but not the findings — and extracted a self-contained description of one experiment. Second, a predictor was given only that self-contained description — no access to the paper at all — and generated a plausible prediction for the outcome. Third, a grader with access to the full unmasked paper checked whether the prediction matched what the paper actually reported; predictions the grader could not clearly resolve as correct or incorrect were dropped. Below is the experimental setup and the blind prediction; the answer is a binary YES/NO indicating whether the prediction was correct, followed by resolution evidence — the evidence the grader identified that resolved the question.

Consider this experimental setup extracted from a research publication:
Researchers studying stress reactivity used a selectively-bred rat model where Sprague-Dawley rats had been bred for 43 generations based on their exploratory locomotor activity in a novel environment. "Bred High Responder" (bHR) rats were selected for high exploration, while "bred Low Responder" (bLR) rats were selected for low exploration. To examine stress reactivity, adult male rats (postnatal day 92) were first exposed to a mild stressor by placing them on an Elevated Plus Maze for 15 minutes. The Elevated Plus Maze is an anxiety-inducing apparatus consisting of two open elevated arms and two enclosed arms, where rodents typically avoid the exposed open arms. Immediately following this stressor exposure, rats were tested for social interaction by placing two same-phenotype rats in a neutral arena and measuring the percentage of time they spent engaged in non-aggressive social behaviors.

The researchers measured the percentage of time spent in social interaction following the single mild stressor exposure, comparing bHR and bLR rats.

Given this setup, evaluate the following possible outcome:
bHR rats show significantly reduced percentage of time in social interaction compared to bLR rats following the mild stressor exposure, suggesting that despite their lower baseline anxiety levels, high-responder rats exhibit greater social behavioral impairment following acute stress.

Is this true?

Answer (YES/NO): NO